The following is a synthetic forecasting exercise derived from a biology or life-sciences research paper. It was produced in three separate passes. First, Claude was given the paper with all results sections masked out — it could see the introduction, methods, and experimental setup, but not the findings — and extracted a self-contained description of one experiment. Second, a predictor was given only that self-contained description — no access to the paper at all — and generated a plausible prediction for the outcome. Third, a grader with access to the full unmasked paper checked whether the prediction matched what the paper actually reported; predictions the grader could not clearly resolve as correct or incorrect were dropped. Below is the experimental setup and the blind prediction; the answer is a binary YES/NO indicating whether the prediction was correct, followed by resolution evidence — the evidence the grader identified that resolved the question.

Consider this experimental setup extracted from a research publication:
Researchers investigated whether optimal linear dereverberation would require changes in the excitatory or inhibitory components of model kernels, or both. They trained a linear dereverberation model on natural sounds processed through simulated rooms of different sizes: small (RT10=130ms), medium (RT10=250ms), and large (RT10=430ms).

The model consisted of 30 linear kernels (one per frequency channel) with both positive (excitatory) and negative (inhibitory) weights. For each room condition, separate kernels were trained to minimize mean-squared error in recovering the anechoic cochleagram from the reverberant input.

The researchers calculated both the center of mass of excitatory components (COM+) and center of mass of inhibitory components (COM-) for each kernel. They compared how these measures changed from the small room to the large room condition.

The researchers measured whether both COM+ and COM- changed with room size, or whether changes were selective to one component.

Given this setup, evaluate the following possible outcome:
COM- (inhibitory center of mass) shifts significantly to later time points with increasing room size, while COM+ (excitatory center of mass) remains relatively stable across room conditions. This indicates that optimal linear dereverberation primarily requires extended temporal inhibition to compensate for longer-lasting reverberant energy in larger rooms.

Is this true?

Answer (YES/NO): YES